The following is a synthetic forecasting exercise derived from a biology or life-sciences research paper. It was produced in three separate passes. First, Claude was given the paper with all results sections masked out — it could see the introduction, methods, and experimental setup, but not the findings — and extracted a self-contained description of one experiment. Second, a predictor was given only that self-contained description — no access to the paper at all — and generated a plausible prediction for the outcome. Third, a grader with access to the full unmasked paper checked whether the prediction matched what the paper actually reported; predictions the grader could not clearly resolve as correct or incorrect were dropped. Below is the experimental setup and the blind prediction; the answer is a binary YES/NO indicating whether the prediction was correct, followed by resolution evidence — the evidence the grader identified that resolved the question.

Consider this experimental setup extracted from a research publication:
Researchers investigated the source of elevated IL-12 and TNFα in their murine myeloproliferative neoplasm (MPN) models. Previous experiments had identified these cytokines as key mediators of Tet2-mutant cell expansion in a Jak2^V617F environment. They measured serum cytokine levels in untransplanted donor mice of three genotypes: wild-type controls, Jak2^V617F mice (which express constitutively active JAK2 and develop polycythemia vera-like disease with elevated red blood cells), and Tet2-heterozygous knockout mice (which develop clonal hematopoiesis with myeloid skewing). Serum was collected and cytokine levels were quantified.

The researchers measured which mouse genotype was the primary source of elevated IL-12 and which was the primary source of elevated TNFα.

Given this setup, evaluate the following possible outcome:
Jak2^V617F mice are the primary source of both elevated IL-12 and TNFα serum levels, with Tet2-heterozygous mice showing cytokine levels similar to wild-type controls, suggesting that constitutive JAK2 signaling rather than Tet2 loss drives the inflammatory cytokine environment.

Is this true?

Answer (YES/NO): NO